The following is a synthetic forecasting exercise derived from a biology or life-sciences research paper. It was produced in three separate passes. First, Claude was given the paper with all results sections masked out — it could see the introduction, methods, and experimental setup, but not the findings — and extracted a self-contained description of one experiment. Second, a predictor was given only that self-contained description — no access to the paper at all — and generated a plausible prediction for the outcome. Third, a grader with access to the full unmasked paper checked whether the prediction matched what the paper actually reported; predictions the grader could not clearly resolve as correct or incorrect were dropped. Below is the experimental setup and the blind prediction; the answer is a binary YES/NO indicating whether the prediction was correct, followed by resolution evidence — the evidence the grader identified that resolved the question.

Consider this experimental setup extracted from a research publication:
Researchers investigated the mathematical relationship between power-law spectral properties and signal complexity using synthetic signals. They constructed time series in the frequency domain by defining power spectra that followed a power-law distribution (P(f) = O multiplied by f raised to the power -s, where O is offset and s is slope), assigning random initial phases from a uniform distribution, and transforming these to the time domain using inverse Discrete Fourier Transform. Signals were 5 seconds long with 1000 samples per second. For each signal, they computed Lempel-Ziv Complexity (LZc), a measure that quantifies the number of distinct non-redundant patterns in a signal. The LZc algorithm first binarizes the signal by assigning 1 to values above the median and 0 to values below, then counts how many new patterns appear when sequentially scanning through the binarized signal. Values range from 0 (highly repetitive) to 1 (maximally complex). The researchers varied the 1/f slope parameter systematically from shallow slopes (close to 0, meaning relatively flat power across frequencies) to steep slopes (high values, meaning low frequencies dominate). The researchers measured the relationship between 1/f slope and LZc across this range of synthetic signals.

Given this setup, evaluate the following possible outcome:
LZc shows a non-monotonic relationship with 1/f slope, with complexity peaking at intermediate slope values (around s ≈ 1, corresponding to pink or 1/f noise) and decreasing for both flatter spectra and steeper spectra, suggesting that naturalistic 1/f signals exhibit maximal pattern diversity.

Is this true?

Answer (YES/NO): NO